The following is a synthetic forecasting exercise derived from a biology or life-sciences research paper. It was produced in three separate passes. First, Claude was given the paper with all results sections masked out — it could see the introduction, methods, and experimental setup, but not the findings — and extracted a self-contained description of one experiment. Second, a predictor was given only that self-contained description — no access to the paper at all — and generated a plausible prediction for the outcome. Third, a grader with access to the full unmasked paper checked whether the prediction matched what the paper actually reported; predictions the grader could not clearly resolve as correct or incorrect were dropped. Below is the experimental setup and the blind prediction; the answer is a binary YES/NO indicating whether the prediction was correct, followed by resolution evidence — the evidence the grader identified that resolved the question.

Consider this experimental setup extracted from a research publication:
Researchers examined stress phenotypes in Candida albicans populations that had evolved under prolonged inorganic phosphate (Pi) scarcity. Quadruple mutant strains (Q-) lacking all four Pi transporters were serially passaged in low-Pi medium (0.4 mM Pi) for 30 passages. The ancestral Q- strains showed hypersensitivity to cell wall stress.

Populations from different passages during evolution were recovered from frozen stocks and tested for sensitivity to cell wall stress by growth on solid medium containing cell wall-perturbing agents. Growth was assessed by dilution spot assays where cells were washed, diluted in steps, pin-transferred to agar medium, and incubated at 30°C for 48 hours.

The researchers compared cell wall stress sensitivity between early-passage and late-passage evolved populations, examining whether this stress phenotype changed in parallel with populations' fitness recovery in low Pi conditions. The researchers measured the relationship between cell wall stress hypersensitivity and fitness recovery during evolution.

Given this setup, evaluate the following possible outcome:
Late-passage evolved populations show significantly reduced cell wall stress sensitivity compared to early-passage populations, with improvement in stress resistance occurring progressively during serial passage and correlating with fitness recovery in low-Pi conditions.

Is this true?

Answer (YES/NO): YES